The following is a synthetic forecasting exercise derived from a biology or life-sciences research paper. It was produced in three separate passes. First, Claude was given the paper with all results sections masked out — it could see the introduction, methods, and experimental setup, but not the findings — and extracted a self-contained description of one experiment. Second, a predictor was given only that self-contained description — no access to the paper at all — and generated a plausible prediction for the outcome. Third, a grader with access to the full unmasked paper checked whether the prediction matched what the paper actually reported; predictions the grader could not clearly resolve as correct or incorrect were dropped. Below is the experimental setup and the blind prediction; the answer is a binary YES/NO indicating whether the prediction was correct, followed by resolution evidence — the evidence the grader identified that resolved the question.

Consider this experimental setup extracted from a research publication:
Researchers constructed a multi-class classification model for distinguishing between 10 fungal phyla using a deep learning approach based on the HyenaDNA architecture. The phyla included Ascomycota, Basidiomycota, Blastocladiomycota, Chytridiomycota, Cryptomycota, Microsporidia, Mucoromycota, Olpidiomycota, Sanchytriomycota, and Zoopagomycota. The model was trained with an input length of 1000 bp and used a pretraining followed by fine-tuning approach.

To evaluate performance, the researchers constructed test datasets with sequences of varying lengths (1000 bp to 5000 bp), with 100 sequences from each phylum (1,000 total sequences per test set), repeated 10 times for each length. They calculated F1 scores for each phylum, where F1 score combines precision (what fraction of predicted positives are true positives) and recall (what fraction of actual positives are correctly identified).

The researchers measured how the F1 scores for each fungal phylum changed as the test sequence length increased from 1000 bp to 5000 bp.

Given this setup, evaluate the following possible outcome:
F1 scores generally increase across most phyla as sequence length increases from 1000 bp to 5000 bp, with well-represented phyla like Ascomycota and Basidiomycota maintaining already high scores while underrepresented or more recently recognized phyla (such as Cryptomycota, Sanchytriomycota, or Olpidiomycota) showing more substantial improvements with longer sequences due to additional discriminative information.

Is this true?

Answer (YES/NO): NO